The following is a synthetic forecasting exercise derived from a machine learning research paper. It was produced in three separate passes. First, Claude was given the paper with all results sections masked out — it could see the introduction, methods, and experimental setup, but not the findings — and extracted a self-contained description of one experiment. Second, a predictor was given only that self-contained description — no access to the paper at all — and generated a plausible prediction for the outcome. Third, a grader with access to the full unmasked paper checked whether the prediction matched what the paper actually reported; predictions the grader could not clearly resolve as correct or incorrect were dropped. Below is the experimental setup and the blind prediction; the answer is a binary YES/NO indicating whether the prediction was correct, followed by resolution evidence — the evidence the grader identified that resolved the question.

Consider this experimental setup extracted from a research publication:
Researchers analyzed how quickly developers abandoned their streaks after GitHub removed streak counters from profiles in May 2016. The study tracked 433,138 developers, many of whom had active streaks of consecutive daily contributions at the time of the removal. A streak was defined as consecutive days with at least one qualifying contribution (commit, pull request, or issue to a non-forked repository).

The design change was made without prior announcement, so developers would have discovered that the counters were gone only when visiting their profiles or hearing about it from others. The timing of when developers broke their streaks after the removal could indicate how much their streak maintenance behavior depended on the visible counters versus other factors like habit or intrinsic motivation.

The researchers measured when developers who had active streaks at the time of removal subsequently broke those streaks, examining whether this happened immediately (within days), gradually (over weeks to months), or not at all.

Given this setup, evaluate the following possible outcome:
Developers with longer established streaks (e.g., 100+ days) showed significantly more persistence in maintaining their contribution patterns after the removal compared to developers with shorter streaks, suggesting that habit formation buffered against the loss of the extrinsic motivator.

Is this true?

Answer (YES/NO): YES